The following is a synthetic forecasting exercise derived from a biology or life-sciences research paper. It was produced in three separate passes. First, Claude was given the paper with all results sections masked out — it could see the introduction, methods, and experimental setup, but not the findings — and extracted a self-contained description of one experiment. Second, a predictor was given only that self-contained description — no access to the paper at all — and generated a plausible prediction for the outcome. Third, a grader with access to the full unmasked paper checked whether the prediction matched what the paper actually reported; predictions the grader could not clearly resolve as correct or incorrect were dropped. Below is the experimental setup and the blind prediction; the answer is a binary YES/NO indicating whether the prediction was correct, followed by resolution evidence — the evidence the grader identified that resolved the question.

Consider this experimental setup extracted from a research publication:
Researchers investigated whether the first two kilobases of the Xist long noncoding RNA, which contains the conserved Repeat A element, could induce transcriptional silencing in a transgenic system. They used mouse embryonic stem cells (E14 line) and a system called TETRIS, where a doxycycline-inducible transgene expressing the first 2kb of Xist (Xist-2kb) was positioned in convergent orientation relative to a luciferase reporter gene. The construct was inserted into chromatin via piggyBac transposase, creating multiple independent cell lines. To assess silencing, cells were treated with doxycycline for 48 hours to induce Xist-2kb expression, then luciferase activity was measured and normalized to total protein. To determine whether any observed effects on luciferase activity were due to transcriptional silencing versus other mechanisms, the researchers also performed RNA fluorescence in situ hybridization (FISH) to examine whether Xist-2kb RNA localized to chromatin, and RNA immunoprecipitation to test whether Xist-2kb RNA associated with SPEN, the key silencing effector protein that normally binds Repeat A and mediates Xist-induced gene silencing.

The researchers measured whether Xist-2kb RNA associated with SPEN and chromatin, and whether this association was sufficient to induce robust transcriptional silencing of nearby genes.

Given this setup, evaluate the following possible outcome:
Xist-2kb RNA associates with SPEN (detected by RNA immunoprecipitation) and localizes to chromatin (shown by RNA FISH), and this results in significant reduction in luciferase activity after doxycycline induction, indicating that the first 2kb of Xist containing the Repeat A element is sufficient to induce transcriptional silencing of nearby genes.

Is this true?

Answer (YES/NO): NO